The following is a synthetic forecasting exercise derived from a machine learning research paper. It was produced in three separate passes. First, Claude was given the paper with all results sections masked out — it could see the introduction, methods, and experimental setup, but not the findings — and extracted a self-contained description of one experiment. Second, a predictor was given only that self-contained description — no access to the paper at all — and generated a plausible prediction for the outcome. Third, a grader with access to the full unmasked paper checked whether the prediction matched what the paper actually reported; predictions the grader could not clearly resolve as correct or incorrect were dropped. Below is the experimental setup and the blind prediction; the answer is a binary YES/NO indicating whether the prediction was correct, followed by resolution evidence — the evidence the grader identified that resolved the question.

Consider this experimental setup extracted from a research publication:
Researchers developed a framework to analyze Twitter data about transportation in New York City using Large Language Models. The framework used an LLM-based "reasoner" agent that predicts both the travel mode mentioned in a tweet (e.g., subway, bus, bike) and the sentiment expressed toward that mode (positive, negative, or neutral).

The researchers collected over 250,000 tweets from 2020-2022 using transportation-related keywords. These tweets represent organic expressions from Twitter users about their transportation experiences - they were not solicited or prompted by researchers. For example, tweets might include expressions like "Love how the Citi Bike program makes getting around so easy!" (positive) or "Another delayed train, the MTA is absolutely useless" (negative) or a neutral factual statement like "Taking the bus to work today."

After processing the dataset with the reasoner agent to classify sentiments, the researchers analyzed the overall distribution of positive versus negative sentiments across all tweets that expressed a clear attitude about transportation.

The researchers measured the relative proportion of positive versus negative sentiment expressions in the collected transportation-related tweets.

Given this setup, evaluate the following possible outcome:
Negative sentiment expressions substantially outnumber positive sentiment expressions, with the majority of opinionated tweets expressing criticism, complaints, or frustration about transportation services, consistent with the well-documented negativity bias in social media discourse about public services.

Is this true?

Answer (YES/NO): YES